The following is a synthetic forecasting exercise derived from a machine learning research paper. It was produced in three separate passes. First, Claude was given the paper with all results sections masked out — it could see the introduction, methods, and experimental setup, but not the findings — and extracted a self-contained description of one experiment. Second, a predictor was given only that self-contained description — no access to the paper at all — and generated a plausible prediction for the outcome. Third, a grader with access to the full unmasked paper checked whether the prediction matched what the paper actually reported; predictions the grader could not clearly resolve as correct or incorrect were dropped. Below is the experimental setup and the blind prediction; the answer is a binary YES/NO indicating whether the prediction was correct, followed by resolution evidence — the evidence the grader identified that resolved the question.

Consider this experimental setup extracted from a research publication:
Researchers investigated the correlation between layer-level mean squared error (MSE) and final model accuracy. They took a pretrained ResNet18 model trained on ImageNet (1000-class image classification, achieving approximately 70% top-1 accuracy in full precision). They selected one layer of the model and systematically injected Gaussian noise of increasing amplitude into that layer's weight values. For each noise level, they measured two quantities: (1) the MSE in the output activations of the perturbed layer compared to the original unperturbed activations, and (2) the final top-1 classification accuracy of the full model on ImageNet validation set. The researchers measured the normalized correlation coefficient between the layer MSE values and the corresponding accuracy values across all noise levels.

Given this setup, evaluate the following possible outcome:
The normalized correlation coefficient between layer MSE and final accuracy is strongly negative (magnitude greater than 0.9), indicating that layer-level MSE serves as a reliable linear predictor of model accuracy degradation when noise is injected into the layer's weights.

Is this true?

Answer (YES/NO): NO